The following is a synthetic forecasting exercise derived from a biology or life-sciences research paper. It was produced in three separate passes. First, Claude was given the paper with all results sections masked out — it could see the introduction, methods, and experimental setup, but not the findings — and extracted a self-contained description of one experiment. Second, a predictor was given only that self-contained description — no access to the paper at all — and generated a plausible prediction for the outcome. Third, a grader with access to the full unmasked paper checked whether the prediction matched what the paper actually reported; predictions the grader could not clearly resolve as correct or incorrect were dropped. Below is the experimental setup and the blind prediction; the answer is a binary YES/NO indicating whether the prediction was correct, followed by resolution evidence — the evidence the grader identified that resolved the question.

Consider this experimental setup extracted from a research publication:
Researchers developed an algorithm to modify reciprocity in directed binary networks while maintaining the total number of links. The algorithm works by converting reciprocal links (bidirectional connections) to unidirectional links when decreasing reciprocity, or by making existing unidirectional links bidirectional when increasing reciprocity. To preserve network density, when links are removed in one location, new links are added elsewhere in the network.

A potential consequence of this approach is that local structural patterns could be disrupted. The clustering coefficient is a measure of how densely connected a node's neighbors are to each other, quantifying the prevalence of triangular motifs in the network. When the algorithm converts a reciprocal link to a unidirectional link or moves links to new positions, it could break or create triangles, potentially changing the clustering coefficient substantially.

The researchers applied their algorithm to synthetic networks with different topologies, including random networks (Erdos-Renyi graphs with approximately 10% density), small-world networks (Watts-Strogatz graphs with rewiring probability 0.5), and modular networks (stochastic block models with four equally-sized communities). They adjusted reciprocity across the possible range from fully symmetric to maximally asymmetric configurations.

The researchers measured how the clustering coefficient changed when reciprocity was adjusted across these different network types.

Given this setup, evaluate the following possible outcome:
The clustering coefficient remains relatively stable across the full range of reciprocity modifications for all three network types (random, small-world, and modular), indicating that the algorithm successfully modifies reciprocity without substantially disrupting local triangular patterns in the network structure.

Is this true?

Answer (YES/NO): YES